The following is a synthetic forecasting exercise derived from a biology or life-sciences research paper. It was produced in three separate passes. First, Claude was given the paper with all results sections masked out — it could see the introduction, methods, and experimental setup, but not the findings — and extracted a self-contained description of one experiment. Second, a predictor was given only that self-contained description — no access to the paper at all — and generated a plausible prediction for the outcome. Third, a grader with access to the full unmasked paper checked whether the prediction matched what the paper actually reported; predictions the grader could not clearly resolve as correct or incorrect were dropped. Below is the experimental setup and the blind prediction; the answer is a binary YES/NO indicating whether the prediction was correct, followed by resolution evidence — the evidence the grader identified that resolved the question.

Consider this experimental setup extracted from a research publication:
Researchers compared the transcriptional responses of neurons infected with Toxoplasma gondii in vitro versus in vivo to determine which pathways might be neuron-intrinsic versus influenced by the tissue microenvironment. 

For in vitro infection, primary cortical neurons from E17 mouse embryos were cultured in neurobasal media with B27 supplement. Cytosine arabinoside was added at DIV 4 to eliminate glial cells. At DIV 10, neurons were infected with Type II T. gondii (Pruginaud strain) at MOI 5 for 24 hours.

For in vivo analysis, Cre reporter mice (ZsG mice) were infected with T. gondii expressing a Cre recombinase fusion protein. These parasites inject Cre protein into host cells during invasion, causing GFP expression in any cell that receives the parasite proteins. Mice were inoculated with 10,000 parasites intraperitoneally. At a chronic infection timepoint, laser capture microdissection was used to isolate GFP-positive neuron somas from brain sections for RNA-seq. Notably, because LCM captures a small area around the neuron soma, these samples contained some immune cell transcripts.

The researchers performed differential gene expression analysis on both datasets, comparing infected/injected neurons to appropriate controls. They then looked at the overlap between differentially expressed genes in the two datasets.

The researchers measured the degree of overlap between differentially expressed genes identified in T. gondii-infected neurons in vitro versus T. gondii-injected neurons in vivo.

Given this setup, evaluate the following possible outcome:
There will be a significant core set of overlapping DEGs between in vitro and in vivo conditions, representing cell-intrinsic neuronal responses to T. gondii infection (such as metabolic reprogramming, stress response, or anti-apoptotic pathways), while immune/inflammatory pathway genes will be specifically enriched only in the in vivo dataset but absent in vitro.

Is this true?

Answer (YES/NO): NO